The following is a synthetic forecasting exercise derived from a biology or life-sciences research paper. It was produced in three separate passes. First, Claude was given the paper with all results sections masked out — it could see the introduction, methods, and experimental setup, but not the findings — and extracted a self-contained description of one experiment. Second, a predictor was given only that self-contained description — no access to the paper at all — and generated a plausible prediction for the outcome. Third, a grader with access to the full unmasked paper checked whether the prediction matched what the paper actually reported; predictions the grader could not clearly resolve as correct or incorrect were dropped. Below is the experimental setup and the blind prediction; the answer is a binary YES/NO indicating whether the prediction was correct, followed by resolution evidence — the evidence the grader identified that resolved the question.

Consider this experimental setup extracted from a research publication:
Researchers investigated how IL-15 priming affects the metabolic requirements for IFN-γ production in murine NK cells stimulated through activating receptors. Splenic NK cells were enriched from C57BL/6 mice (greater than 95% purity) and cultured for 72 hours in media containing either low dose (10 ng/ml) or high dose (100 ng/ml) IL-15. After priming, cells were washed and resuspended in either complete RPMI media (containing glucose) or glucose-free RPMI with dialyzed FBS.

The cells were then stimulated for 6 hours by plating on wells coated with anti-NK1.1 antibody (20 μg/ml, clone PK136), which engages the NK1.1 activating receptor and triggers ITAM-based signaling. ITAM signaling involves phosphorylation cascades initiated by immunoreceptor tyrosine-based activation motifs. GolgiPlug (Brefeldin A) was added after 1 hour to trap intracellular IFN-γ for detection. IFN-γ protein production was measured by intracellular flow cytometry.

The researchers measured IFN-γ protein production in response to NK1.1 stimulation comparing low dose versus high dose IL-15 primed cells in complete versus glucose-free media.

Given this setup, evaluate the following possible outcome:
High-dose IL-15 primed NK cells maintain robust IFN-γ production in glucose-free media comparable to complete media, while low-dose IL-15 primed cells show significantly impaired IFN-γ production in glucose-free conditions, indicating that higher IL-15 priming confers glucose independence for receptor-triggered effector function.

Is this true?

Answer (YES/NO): YES